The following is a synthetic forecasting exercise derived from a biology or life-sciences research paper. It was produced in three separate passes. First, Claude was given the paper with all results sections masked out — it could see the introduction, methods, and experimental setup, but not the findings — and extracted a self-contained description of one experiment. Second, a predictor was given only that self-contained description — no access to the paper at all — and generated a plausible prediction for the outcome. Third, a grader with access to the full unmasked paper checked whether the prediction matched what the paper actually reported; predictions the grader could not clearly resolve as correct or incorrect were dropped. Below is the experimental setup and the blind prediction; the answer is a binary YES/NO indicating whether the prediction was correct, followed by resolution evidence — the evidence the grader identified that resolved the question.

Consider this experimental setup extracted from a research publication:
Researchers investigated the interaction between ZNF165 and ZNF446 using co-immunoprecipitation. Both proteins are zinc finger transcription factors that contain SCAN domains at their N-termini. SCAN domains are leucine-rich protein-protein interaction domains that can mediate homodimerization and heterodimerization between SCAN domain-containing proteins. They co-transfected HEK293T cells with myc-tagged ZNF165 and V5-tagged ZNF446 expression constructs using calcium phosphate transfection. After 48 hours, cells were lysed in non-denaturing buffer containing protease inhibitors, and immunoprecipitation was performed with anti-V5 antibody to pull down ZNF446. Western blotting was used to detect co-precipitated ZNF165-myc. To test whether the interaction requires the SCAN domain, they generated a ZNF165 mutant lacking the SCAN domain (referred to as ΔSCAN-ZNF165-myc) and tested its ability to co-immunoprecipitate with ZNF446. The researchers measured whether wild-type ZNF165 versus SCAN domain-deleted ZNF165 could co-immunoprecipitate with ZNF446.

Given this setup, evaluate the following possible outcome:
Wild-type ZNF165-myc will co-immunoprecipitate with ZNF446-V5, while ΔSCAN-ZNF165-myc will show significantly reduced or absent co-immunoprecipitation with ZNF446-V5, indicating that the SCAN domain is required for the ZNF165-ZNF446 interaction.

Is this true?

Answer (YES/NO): YES